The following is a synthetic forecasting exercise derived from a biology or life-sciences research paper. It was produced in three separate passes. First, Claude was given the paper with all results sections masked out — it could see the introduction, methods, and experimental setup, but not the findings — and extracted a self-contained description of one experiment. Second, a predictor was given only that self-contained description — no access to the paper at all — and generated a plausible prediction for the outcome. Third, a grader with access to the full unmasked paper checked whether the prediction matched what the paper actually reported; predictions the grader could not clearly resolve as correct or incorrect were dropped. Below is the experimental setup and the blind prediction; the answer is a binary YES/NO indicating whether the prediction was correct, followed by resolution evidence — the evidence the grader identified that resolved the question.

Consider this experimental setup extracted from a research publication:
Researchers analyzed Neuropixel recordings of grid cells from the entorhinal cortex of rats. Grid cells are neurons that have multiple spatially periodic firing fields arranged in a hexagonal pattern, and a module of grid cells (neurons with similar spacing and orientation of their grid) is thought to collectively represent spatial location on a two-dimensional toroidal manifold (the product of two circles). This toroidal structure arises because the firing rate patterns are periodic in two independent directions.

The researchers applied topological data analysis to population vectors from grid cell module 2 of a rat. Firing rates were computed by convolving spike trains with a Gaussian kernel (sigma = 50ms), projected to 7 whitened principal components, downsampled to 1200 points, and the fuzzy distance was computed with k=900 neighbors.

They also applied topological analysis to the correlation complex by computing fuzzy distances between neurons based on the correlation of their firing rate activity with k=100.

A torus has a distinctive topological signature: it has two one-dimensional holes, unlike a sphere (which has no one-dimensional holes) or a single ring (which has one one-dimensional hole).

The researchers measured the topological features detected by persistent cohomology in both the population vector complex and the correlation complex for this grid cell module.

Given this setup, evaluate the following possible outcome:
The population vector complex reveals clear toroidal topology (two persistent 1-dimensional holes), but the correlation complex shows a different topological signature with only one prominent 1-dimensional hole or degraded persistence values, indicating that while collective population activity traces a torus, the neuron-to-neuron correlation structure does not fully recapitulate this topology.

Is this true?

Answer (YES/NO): NO